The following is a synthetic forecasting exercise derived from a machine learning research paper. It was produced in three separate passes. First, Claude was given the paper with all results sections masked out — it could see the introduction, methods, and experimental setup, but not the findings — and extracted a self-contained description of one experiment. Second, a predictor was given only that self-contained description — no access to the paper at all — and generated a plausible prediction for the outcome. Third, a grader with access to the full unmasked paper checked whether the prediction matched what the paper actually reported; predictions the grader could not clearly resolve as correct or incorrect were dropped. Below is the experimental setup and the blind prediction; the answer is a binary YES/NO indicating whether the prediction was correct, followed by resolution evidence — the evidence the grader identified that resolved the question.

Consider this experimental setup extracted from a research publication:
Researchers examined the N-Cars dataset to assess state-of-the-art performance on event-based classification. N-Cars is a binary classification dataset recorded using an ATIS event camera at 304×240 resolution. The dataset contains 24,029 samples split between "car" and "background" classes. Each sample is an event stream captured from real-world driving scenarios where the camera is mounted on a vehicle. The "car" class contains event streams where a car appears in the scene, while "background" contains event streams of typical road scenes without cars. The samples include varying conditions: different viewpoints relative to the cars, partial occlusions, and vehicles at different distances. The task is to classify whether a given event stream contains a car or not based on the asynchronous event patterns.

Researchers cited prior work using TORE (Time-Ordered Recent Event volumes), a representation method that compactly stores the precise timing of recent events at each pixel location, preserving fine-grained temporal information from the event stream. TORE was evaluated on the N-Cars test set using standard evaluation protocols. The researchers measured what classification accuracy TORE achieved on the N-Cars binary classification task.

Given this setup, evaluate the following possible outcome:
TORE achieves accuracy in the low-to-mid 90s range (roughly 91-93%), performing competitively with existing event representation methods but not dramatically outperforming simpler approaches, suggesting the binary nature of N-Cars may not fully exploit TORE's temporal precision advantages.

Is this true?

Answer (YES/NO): NO